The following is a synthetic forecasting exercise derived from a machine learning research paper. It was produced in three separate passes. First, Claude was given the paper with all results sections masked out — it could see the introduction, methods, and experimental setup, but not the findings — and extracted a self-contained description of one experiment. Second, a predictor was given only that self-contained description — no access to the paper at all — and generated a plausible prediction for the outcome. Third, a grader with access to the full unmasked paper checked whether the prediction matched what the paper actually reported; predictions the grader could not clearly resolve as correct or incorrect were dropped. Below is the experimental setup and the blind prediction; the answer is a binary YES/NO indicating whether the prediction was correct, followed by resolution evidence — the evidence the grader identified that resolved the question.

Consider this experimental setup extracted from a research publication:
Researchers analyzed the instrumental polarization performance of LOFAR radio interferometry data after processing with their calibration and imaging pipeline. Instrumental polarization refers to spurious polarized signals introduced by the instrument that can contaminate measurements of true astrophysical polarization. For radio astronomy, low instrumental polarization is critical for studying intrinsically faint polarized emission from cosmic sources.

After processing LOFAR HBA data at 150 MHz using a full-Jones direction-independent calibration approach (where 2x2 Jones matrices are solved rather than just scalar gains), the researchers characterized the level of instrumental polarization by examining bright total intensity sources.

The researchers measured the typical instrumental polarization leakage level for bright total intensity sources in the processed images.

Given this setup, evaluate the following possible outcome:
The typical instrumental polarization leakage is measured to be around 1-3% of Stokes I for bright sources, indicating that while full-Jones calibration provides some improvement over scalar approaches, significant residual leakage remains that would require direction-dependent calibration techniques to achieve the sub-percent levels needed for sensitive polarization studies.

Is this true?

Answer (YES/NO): NO